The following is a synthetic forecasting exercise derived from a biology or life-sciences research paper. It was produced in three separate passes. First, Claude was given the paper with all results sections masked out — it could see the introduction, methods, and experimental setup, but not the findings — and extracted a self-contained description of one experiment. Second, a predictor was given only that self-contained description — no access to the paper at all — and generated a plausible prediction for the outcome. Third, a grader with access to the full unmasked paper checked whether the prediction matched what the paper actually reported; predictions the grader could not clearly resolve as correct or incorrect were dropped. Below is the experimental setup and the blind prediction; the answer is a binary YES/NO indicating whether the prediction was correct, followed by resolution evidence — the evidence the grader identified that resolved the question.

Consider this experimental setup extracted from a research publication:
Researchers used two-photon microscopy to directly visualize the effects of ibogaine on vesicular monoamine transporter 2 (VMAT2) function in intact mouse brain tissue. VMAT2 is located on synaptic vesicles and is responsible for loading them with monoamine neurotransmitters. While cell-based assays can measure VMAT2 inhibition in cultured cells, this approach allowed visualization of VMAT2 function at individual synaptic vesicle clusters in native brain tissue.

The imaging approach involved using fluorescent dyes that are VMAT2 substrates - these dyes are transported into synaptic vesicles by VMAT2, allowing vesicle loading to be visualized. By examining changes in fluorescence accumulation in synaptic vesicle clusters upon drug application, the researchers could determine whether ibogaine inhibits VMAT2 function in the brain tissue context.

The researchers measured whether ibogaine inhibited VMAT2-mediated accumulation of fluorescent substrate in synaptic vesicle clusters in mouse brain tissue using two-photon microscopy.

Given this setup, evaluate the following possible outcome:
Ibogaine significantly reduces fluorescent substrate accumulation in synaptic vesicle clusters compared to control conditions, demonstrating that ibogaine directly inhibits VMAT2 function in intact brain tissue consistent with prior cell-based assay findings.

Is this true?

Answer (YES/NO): YES